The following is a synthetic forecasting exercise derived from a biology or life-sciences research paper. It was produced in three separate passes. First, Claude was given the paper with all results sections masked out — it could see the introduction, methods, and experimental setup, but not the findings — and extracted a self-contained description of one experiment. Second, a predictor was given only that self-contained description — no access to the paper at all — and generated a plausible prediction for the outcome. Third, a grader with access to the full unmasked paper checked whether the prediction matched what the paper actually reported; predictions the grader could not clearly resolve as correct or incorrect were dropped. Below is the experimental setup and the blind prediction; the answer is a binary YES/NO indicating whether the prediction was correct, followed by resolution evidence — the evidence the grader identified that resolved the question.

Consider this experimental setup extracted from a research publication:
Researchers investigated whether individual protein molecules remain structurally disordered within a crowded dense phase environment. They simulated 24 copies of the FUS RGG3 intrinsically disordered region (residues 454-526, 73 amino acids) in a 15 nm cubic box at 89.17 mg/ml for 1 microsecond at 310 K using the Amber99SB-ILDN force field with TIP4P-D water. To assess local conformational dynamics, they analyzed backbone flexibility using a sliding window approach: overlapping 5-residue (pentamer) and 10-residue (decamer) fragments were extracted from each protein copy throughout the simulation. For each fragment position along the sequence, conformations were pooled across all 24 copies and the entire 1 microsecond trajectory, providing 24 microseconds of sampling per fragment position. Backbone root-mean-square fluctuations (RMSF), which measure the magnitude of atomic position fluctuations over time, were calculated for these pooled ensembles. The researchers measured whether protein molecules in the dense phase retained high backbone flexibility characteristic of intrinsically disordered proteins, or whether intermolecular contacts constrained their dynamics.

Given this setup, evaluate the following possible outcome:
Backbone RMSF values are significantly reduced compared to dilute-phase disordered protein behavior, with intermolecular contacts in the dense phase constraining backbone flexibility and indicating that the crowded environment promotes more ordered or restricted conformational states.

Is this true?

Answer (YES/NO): NO